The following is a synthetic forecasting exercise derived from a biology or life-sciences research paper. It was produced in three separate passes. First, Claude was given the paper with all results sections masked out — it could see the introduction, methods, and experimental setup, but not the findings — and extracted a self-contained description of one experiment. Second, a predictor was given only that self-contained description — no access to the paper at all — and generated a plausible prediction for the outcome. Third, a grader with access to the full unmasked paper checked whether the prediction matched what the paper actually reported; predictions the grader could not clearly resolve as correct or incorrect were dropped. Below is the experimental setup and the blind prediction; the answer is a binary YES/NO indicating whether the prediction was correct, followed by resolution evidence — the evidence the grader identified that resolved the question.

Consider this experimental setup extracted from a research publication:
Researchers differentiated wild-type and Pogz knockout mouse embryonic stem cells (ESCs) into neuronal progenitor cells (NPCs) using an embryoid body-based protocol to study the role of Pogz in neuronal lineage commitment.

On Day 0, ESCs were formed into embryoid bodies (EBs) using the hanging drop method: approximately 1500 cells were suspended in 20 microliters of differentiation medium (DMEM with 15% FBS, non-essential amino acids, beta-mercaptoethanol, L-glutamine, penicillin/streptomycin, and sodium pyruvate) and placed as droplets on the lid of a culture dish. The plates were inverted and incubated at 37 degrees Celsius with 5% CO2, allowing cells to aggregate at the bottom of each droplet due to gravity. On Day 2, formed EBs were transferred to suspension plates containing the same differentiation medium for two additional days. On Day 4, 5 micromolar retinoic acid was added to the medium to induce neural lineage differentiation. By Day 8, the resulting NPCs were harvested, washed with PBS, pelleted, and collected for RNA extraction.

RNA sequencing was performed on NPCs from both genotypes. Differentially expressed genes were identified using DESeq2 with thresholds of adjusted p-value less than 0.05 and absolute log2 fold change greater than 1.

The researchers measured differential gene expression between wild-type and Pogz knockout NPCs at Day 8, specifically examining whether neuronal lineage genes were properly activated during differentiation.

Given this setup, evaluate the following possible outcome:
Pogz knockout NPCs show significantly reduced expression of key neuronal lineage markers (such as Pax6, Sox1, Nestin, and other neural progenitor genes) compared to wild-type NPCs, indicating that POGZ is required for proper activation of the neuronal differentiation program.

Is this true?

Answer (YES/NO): YES